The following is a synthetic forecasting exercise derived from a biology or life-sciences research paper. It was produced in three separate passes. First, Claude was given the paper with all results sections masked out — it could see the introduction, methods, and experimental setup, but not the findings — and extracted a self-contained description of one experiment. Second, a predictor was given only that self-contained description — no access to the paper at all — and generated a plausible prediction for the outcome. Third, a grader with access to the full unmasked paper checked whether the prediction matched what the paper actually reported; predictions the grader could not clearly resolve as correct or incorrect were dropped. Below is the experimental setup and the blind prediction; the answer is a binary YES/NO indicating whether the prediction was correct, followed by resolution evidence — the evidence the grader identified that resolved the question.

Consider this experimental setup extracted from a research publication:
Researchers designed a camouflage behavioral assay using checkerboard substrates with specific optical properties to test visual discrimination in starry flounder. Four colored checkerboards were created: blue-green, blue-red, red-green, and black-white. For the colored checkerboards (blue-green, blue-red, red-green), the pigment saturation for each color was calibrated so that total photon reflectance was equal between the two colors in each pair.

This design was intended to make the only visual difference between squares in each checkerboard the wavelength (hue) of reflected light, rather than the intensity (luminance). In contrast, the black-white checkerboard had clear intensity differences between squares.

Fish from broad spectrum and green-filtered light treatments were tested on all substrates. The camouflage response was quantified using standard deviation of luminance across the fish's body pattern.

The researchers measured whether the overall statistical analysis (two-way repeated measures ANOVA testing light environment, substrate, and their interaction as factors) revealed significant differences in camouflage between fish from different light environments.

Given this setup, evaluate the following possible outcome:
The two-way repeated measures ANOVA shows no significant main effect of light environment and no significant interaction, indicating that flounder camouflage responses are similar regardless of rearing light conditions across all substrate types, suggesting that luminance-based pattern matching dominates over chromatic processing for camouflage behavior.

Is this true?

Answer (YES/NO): YES